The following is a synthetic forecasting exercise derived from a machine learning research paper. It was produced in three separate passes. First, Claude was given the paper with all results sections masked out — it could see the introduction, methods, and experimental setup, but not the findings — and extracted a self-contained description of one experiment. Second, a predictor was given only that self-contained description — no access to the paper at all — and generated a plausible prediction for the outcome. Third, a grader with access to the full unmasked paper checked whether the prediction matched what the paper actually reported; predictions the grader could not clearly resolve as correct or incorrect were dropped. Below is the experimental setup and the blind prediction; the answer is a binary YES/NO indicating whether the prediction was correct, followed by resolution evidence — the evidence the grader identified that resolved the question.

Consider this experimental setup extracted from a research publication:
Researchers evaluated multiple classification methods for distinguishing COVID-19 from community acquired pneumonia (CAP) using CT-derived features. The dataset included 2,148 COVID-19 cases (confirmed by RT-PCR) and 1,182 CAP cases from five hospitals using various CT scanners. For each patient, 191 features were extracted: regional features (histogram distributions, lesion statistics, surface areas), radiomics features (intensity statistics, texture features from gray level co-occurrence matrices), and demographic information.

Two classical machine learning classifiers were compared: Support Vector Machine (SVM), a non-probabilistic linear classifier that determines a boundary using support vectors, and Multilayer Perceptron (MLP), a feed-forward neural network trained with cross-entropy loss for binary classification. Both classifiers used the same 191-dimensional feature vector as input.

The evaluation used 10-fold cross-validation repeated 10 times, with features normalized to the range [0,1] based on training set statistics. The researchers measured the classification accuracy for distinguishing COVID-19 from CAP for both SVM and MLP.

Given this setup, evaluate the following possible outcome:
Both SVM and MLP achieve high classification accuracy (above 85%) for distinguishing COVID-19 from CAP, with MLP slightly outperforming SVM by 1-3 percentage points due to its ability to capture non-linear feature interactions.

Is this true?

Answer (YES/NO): NO